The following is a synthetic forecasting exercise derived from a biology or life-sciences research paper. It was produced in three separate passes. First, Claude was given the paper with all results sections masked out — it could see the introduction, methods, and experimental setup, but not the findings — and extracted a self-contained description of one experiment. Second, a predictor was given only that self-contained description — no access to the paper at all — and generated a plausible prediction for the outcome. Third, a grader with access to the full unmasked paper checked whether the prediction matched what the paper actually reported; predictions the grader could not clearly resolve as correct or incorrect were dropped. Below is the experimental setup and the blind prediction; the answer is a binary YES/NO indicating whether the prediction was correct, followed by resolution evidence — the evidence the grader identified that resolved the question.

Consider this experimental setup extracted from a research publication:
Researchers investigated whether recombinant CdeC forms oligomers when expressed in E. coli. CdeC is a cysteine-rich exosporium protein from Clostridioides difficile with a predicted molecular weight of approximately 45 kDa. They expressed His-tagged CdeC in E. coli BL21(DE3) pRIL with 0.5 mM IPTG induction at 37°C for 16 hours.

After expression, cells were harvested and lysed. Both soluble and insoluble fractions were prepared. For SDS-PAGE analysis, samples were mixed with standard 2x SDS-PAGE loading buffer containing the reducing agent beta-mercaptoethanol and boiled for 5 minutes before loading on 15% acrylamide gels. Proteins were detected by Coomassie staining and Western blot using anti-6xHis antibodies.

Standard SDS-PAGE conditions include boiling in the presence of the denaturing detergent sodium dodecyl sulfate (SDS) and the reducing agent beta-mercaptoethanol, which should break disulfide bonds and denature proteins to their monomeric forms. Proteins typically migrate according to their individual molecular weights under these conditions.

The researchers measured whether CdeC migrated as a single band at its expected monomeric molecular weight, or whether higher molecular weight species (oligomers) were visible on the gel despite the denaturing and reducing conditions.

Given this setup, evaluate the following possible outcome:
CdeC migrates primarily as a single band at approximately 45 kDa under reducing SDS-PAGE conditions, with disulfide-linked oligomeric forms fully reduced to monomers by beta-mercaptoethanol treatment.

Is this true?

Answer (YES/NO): NO